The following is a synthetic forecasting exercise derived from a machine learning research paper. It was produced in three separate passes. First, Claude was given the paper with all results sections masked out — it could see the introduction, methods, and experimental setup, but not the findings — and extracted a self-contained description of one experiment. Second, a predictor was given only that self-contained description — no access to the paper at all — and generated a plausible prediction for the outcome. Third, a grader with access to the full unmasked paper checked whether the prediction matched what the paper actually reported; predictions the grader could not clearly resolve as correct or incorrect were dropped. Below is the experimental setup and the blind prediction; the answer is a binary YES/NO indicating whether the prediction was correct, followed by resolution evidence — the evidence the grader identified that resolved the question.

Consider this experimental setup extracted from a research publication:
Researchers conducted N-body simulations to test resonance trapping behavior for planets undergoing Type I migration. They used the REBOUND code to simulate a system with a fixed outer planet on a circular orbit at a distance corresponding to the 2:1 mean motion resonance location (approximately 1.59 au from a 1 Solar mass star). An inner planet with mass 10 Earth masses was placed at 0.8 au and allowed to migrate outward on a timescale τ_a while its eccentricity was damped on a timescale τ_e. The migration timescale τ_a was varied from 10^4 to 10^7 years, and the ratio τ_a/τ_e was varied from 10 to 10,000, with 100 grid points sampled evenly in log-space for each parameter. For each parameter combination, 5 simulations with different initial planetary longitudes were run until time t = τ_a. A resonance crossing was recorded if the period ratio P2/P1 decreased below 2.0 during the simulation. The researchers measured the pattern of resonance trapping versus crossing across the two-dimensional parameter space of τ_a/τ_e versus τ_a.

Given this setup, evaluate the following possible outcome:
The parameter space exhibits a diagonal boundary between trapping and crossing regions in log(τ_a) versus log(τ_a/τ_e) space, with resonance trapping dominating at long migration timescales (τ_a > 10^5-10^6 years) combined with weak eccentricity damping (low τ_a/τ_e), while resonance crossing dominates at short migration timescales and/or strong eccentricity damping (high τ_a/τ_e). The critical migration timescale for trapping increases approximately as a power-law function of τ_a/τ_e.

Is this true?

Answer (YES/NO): NO